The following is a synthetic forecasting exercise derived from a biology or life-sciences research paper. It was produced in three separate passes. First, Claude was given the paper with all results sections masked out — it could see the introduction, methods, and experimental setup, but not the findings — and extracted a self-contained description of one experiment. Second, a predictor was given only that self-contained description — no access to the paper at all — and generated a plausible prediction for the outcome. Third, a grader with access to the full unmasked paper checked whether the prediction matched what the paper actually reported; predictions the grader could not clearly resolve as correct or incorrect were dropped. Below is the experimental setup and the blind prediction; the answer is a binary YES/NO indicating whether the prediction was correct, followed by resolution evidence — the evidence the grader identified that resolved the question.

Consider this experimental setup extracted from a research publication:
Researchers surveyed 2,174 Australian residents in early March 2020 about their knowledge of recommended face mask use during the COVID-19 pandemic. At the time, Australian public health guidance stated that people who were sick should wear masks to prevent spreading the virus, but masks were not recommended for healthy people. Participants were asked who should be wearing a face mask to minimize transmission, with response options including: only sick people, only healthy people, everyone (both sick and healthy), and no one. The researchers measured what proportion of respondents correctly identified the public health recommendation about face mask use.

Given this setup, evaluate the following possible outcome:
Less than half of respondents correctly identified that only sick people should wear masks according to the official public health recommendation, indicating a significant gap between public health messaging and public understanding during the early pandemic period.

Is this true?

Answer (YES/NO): NO